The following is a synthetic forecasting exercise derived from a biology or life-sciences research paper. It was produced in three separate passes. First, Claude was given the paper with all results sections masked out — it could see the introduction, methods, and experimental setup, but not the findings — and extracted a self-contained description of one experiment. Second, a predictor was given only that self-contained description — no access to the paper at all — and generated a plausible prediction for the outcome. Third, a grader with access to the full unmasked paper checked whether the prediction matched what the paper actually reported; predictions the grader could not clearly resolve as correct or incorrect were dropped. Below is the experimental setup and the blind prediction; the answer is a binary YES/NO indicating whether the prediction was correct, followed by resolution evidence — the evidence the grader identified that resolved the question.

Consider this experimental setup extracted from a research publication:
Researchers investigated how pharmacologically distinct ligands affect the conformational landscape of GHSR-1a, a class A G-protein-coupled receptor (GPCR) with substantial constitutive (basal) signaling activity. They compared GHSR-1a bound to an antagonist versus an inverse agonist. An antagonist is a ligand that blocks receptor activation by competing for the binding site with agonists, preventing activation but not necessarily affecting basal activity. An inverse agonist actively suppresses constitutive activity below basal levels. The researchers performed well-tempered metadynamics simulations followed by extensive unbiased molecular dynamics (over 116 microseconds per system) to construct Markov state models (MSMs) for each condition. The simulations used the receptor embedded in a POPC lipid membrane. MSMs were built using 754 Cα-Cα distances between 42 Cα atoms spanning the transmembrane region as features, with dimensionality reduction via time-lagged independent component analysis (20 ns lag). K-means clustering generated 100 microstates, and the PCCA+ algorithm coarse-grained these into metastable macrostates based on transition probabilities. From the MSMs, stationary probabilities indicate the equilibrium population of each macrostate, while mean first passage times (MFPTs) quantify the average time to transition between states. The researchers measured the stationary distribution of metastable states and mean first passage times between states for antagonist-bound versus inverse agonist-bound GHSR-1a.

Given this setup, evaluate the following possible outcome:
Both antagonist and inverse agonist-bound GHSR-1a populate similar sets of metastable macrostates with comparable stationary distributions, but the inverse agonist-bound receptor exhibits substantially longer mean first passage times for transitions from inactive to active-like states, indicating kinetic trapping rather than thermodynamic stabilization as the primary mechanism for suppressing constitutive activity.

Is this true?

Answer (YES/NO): NO